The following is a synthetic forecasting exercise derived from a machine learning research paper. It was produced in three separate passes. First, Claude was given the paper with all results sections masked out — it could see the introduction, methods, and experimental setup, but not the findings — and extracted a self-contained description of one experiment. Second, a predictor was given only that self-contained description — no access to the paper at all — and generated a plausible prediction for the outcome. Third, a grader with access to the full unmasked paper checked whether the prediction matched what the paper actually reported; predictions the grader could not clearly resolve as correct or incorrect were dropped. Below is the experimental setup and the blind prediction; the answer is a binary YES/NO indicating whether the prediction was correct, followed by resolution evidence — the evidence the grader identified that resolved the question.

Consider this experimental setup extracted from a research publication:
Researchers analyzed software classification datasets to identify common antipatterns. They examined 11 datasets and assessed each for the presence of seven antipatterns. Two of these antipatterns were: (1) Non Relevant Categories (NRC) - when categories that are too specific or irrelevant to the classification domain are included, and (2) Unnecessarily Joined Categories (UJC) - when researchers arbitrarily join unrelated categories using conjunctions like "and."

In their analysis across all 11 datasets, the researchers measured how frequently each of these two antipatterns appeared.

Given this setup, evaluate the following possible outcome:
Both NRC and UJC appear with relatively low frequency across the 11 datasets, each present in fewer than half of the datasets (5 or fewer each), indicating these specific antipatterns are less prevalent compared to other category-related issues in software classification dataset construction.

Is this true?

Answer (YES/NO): YES